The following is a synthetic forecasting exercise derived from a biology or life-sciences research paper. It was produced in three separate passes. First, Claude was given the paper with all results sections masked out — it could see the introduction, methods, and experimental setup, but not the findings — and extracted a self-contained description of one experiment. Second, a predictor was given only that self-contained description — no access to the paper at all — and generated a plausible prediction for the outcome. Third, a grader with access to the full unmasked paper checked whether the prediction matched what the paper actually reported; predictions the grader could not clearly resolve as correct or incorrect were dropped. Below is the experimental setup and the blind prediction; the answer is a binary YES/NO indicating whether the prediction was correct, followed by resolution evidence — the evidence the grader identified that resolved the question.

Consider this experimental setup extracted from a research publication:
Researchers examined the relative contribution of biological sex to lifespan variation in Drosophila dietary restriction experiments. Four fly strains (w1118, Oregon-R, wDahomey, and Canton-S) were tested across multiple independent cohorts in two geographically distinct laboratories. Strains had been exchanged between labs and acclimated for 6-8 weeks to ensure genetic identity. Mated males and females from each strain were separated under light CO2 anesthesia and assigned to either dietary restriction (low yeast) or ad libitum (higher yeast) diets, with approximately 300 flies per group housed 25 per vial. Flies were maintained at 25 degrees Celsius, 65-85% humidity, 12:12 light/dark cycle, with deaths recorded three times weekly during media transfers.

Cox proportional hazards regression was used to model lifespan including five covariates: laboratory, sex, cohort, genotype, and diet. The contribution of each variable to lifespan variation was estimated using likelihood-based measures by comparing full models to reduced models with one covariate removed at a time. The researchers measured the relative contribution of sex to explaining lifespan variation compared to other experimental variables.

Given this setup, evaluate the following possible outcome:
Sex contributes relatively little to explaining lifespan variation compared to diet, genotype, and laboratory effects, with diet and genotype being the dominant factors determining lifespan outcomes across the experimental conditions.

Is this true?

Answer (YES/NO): NO